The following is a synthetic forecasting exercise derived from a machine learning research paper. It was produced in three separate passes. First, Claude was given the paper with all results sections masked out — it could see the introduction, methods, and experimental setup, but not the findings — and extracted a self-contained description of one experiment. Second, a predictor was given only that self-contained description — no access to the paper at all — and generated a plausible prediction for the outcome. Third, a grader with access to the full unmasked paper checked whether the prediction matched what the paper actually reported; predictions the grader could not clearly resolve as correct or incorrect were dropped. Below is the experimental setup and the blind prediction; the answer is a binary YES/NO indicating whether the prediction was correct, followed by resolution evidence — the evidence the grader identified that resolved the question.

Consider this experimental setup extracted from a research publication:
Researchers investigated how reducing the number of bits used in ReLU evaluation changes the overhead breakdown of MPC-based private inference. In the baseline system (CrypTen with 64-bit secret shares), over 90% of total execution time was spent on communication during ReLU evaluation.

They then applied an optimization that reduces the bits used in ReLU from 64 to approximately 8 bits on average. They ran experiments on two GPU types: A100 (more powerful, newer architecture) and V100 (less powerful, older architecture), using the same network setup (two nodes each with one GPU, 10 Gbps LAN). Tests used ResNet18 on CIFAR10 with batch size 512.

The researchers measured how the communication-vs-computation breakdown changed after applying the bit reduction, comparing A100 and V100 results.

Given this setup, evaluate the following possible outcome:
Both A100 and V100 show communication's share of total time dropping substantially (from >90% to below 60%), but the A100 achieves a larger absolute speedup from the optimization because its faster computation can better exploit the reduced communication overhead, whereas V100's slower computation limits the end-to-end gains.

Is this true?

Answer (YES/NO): NO